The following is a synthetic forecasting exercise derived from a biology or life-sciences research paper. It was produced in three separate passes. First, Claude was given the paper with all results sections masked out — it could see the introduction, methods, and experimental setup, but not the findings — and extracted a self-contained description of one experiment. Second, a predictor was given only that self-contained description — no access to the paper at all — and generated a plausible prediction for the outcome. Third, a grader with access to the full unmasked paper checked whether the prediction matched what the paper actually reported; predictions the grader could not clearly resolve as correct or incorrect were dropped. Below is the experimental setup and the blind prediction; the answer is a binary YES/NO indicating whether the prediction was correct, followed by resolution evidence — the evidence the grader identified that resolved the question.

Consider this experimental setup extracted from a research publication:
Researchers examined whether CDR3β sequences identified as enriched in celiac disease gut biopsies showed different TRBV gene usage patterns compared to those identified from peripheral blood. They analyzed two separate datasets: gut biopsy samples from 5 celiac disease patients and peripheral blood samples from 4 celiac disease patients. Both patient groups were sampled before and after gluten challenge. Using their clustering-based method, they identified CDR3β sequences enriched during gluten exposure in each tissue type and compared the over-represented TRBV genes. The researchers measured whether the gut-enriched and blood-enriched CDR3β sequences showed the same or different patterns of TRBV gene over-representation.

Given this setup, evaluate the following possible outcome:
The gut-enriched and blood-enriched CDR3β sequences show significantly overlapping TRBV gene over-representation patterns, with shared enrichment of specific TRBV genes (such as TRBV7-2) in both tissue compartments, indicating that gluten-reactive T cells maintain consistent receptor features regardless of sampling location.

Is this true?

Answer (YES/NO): NO